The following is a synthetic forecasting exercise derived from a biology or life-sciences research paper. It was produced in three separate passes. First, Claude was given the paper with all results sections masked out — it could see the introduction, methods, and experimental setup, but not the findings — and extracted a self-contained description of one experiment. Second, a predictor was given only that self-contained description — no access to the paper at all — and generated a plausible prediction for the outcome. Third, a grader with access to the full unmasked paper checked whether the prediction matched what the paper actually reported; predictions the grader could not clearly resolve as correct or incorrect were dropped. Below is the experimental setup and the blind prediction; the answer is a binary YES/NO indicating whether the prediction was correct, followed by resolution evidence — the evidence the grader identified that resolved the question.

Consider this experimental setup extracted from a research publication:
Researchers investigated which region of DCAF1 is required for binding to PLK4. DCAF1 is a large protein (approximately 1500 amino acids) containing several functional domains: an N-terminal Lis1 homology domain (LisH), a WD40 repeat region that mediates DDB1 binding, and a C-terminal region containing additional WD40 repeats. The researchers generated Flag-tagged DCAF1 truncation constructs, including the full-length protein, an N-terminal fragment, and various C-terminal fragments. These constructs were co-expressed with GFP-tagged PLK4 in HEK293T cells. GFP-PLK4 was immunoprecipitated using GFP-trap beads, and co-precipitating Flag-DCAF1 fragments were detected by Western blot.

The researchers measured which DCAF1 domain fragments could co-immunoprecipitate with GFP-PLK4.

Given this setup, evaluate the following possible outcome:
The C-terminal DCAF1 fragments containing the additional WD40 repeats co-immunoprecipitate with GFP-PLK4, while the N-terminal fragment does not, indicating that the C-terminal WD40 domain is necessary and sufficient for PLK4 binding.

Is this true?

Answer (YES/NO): NO